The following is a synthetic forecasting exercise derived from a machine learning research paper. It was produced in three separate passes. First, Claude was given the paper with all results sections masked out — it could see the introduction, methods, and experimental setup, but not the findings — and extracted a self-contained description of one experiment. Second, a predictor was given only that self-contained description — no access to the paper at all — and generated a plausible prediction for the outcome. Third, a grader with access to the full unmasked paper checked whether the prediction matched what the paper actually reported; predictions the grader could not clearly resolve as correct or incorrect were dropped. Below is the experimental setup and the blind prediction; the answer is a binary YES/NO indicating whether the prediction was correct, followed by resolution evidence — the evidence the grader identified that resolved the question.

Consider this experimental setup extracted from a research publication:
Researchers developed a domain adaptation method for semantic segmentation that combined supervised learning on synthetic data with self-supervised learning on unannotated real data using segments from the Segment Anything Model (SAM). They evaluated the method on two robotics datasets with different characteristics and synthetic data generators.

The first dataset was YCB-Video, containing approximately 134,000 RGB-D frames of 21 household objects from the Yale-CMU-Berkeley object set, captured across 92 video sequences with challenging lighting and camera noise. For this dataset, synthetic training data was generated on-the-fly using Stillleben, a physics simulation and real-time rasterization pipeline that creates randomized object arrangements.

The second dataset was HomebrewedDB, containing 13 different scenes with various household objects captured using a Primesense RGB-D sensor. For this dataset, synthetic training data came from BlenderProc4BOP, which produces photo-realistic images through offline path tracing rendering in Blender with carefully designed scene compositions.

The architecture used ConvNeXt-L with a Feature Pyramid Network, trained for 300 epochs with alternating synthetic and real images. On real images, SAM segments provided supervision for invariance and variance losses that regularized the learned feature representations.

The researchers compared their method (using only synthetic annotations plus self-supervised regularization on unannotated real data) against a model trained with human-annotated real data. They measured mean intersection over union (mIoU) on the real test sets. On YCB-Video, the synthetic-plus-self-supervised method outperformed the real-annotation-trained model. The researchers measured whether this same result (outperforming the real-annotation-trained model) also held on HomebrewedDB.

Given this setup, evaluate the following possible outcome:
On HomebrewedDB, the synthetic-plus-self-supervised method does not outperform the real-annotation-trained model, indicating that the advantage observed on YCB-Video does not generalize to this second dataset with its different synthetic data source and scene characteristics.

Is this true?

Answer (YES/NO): YES